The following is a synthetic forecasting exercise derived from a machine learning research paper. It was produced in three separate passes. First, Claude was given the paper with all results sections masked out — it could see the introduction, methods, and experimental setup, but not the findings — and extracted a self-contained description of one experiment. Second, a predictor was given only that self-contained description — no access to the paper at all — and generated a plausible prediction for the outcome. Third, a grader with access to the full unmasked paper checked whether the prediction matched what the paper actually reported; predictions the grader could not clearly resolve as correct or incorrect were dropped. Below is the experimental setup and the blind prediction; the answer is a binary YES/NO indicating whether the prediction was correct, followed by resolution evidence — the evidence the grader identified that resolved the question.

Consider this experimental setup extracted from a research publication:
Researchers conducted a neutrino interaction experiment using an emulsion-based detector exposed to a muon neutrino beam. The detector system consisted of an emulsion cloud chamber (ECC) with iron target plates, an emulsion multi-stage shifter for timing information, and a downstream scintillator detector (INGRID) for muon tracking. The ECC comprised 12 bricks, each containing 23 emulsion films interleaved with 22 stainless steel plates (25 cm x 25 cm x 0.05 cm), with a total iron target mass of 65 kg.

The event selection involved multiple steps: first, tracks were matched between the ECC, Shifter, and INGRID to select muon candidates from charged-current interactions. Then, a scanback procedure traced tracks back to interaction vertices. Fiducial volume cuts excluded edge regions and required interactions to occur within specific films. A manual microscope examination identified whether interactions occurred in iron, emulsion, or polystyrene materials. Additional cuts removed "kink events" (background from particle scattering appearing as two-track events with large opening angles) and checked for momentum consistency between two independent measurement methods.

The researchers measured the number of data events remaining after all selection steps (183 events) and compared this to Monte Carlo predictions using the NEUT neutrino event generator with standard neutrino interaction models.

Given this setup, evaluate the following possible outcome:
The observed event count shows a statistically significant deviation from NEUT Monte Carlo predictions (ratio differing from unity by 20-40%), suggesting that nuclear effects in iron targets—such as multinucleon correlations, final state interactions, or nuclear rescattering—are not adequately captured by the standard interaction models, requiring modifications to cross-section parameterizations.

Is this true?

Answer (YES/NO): NO